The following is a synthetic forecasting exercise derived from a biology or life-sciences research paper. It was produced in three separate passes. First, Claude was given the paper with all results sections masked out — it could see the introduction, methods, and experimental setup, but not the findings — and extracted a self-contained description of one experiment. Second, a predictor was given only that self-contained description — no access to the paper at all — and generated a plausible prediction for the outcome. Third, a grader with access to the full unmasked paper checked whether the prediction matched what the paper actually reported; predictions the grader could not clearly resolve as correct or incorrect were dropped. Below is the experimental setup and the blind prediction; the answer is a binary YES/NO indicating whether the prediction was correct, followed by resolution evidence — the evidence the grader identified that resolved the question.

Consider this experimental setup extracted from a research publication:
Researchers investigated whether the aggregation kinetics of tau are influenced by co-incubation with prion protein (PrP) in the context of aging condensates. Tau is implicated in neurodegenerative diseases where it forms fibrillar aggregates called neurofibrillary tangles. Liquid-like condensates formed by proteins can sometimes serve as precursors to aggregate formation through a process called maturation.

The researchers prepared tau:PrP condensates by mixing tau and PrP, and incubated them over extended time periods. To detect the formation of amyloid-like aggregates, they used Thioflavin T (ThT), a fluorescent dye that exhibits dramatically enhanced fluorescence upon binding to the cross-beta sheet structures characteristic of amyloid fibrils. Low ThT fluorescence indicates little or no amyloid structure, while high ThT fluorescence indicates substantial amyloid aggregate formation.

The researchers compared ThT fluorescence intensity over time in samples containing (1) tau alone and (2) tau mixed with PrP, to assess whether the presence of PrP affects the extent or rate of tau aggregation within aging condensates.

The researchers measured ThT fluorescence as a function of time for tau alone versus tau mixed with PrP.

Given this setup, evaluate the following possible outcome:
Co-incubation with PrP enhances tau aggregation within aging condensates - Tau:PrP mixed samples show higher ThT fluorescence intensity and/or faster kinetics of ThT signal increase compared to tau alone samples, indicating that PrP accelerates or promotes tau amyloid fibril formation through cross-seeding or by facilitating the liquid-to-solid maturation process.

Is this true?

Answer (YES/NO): YES